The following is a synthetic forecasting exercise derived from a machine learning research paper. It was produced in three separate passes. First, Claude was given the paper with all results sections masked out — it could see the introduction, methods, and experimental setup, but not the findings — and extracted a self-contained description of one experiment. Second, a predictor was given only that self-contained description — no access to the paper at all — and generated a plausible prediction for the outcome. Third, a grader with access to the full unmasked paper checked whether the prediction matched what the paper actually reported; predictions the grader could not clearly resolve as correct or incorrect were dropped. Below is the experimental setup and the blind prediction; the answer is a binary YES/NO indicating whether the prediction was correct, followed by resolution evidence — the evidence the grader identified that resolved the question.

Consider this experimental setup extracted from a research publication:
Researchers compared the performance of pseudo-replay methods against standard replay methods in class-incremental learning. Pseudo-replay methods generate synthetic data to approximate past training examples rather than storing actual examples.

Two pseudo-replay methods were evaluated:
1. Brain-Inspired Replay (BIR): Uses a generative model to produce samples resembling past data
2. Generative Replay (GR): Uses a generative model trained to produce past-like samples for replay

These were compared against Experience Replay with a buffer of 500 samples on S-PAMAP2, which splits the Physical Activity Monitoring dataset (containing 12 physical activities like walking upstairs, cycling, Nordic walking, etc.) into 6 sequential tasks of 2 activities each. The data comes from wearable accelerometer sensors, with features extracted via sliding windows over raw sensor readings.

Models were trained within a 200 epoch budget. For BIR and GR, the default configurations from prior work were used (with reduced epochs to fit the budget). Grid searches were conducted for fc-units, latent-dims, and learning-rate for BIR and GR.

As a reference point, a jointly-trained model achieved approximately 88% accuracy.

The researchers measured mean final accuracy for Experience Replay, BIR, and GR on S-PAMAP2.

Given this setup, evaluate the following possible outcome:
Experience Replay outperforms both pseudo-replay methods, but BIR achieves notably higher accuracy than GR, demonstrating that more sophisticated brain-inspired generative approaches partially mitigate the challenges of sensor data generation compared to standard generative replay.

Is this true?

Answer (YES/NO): YES